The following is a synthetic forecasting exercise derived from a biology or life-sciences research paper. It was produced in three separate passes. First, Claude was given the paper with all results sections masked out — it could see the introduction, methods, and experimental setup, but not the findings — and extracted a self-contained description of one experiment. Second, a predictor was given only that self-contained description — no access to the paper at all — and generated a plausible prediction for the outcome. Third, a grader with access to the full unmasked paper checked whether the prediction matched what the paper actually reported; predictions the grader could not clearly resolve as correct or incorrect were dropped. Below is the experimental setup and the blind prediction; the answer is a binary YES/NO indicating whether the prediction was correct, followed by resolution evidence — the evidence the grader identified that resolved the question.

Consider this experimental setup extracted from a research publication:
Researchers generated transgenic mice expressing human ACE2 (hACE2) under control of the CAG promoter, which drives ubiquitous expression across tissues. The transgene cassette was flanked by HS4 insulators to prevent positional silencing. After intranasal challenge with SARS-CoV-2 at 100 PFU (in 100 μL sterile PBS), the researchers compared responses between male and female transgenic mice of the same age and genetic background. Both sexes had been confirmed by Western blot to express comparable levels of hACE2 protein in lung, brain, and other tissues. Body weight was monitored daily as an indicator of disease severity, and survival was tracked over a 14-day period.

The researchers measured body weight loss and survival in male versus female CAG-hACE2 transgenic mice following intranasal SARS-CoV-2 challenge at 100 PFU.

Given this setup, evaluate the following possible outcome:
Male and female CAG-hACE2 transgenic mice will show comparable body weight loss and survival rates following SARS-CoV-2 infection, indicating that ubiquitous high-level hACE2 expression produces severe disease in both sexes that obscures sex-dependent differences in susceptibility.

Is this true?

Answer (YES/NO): NO